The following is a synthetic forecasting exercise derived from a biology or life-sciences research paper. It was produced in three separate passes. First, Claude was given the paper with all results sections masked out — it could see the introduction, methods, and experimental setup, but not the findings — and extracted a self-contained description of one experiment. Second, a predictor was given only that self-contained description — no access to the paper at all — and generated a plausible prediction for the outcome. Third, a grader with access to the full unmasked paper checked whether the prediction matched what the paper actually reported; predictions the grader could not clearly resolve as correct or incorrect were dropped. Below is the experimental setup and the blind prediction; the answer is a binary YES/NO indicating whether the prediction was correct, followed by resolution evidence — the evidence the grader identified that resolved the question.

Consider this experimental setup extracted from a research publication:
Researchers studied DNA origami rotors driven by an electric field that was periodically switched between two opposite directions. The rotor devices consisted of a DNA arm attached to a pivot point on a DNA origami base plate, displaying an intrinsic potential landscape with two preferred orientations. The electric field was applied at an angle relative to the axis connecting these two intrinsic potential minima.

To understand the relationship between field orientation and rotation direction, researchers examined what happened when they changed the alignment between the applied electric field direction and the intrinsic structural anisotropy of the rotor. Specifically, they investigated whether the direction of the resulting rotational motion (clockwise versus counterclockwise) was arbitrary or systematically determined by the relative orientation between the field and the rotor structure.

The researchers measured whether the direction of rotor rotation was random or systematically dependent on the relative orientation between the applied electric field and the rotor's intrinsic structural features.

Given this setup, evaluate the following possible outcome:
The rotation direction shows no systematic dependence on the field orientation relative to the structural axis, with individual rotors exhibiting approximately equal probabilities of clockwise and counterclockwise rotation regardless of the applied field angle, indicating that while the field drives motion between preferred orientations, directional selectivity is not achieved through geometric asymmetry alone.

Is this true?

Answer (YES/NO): NO